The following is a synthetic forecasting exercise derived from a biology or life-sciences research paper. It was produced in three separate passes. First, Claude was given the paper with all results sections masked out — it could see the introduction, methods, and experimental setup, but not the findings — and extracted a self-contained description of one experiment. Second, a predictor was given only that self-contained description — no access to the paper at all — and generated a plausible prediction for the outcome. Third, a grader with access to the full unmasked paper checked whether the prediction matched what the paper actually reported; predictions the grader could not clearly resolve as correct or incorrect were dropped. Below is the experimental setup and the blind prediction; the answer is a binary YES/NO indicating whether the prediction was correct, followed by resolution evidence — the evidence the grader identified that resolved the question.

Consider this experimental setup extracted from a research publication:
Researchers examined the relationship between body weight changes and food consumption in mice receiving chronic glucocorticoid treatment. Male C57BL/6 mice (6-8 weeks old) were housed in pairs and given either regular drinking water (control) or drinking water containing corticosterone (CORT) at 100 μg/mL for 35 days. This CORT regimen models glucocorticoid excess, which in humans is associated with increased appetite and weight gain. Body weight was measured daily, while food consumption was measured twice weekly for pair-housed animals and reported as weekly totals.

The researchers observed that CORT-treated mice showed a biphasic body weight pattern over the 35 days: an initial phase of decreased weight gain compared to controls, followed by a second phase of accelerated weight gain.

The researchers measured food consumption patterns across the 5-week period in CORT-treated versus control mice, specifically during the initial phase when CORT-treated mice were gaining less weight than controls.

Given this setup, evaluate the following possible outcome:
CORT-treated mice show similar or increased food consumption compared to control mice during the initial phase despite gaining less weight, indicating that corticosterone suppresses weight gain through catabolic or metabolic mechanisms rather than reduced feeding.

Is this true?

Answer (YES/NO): YES